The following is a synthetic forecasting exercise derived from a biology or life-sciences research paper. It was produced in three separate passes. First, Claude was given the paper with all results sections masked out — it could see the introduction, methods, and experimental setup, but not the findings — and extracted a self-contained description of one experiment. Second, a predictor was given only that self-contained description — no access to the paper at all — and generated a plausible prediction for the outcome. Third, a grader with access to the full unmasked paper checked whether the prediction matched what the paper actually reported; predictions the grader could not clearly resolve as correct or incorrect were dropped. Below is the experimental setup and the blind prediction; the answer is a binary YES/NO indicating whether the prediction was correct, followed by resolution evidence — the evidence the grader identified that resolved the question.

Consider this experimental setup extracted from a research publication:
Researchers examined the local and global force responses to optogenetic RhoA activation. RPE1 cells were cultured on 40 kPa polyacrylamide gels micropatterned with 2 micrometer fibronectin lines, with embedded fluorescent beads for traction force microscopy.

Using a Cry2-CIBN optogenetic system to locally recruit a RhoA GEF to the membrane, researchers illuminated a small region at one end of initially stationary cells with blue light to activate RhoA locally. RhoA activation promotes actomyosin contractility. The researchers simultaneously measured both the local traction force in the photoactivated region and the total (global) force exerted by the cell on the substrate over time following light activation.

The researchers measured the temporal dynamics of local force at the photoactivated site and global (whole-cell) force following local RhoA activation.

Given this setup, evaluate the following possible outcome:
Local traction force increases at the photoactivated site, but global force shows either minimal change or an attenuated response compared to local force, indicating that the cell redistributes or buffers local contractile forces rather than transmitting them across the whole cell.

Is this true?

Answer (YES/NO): NO